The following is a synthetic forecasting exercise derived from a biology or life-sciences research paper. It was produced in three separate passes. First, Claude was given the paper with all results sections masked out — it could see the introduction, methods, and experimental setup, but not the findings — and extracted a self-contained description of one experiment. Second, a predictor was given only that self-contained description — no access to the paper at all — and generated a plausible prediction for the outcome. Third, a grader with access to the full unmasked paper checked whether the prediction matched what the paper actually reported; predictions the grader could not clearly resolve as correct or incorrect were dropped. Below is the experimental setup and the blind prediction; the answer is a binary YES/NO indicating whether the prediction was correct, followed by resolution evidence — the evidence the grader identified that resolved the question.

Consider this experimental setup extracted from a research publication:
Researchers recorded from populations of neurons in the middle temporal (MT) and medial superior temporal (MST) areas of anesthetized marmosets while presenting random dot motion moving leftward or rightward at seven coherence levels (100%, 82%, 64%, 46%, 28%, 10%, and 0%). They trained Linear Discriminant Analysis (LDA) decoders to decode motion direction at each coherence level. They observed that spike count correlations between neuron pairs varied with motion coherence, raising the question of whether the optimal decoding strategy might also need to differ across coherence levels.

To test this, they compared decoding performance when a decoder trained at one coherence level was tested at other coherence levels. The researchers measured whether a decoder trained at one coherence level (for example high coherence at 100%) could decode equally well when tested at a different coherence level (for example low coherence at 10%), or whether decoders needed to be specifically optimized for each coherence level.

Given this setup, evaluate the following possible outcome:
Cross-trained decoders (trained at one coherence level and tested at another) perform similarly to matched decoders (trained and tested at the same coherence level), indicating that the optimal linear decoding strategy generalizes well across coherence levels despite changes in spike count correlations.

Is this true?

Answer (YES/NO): YES